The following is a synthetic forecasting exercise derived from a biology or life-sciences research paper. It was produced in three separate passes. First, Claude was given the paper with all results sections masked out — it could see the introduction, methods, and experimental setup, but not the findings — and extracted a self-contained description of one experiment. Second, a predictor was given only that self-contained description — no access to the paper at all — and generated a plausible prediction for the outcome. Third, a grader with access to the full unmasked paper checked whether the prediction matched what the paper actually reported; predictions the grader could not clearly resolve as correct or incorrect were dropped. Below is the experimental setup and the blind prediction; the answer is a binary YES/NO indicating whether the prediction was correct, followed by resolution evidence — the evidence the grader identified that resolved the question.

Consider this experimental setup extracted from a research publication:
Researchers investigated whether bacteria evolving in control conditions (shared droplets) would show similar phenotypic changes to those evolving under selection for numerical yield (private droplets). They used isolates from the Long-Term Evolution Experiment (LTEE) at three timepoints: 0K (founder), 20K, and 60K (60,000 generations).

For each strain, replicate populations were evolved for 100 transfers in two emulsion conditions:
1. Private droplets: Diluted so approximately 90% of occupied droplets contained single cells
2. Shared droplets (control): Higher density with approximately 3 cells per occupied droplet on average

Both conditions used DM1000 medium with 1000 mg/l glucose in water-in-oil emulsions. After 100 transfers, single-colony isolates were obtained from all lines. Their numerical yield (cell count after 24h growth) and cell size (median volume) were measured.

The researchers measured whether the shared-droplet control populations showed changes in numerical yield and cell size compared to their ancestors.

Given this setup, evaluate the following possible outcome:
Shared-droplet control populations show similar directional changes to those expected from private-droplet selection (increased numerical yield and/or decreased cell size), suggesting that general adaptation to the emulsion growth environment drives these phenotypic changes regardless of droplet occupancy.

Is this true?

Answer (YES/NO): NO